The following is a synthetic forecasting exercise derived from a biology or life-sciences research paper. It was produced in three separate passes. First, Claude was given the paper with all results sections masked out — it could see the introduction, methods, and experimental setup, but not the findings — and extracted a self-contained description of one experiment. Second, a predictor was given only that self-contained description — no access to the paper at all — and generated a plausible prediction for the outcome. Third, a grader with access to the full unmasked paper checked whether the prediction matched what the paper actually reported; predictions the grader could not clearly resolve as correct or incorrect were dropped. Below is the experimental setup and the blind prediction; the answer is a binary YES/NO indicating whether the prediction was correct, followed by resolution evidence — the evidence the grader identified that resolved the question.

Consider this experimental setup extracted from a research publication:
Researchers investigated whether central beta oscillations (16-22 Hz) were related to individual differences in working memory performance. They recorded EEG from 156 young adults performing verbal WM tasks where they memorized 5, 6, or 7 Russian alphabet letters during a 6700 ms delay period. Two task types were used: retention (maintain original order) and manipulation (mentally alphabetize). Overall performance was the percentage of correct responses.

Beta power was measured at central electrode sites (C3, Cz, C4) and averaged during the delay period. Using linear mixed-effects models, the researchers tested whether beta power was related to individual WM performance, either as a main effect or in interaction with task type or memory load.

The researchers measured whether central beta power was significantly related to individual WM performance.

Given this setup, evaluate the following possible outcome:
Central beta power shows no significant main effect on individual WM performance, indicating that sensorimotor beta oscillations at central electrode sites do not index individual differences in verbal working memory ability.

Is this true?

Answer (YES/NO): NO